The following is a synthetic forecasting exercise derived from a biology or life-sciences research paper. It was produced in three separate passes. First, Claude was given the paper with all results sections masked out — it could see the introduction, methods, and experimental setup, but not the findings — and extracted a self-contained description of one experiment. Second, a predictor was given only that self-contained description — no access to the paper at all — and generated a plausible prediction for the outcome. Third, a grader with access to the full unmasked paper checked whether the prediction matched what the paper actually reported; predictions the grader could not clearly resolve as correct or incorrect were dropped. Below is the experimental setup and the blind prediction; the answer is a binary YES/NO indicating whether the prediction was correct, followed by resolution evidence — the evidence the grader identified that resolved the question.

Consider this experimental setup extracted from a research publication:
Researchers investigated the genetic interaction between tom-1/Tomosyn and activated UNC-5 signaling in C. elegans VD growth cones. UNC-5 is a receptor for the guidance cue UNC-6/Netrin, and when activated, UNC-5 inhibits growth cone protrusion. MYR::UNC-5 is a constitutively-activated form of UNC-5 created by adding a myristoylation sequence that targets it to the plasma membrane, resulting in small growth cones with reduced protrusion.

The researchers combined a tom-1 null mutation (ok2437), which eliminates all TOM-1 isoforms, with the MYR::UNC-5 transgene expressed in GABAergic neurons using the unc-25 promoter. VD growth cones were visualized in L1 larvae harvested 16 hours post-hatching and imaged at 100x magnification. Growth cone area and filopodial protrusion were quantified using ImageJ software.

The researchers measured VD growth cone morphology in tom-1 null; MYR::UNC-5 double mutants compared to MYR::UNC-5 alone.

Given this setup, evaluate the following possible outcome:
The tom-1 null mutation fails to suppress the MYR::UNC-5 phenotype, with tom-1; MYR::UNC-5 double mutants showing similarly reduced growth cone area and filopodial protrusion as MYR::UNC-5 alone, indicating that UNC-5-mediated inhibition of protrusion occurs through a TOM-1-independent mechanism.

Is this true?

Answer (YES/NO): NO